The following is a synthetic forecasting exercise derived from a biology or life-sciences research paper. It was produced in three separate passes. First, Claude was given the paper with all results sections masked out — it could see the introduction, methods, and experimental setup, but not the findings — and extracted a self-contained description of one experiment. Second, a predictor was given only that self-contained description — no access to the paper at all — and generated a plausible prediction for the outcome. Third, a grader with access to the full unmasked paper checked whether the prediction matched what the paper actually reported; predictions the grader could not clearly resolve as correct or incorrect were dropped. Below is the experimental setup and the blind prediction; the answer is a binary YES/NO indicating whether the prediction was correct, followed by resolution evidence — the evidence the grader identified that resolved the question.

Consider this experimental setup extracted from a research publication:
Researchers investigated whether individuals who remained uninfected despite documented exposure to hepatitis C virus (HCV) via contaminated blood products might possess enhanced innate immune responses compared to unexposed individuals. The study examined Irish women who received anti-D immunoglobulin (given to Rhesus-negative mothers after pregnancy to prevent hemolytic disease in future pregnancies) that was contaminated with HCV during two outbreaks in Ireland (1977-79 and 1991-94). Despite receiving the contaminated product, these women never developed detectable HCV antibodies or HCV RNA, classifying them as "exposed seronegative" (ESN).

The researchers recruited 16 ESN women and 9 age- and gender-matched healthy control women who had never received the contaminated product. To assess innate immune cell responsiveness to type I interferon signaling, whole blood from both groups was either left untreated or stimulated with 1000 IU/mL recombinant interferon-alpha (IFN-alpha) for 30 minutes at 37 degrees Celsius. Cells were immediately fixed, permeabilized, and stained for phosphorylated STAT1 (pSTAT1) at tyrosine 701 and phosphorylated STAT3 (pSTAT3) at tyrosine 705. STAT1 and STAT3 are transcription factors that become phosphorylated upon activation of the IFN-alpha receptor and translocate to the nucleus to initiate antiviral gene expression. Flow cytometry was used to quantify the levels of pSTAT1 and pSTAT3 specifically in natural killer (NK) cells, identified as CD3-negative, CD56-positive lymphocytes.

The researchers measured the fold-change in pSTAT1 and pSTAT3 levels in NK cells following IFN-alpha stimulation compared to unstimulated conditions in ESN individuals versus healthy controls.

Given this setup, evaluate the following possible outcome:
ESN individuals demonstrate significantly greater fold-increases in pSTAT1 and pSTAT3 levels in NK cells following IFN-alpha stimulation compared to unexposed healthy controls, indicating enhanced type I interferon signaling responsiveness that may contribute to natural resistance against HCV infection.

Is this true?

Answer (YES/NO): NO